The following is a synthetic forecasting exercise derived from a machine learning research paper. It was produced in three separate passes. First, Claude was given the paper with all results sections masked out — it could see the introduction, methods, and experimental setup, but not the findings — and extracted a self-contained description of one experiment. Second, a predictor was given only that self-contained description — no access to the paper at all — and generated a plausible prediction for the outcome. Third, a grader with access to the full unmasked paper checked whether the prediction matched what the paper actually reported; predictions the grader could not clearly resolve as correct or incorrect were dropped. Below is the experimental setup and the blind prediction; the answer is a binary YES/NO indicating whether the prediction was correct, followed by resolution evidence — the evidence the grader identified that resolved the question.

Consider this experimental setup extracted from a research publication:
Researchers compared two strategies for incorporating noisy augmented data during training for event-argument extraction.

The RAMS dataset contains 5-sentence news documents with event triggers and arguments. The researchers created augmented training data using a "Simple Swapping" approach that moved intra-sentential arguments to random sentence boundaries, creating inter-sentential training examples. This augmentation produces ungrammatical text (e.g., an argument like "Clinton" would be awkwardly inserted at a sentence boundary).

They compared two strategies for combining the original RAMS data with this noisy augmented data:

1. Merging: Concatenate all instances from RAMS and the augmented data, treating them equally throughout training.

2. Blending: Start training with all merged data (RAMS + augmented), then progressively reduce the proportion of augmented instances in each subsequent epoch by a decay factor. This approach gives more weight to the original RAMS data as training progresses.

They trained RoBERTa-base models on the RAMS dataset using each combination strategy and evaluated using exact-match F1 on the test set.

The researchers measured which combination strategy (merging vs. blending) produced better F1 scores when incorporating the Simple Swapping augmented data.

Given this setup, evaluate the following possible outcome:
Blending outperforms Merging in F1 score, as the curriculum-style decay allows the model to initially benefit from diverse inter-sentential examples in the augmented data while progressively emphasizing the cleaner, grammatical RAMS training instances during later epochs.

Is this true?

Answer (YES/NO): YES